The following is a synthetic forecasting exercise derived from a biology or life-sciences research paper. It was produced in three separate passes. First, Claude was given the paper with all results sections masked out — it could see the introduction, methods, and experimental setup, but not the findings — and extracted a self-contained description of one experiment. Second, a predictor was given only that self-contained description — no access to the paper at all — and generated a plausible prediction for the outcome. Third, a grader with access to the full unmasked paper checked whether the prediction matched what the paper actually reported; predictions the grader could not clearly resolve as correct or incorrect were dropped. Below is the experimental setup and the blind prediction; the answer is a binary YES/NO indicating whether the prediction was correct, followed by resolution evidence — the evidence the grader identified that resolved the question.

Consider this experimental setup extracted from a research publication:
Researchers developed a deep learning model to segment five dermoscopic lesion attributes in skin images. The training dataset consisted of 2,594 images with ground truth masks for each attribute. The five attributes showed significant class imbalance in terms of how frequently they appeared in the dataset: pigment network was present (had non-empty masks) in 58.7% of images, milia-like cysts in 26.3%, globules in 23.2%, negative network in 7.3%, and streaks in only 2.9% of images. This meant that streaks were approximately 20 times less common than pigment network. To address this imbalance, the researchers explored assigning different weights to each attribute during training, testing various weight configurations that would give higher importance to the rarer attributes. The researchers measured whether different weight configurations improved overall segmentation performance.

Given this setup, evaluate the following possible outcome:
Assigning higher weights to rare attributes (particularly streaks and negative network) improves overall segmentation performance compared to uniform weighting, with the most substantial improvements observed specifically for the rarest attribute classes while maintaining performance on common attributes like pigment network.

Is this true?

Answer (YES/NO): NO